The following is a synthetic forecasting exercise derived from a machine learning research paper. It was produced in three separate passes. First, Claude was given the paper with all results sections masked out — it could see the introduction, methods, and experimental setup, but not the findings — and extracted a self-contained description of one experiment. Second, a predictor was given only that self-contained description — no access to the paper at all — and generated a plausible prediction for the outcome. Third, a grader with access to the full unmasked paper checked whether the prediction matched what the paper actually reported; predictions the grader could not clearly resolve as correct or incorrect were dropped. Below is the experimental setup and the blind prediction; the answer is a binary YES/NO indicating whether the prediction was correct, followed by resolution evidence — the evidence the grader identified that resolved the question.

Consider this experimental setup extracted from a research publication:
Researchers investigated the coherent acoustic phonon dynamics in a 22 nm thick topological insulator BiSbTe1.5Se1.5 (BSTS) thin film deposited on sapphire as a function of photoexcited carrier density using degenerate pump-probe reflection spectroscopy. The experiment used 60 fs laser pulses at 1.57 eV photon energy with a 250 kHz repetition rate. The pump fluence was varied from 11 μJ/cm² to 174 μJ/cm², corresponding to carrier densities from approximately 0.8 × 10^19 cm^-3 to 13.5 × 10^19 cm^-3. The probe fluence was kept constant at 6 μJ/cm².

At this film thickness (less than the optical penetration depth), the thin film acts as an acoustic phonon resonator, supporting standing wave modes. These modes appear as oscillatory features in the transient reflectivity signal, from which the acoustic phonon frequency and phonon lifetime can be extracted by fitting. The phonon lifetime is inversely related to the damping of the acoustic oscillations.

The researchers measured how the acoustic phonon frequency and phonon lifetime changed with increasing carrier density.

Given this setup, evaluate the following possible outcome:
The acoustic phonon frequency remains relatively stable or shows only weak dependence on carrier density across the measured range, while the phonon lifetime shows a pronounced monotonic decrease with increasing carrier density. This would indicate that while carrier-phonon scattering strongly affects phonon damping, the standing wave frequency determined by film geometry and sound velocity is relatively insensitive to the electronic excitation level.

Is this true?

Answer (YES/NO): YES